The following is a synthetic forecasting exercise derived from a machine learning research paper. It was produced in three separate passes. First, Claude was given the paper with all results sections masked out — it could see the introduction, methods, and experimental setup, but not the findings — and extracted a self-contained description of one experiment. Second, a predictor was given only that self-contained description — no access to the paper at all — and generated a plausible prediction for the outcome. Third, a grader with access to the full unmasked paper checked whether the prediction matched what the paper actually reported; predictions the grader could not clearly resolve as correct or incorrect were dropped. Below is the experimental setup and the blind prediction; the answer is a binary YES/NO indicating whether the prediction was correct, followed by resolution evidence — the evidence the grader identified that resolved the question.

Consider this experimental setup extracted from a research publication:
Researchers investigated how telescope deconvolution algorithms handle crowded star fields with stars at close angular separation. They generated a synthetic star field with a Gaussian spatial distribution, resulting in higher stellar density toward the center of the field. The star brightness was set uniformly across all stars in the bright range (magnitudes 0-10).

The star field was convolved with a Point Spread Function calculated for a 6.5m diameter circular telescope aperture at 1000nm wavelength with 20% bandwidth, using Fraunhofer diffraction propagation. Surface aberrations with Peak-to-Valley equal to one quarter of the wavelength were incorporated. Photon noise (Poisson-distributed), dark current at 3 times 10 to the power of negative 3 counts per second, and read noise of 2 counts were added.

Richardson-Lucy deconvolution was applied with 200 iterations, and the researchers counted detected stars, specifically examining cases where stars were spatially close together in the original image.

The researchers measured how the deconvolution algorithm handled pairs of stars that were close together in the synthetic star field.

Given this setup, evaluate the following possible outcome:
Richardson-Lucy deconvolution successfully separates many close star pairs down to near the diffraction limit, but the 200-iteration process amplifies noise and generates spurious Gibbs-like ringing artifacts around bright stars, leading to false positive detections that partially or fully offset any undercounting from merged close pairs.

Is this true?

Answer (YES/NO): NO